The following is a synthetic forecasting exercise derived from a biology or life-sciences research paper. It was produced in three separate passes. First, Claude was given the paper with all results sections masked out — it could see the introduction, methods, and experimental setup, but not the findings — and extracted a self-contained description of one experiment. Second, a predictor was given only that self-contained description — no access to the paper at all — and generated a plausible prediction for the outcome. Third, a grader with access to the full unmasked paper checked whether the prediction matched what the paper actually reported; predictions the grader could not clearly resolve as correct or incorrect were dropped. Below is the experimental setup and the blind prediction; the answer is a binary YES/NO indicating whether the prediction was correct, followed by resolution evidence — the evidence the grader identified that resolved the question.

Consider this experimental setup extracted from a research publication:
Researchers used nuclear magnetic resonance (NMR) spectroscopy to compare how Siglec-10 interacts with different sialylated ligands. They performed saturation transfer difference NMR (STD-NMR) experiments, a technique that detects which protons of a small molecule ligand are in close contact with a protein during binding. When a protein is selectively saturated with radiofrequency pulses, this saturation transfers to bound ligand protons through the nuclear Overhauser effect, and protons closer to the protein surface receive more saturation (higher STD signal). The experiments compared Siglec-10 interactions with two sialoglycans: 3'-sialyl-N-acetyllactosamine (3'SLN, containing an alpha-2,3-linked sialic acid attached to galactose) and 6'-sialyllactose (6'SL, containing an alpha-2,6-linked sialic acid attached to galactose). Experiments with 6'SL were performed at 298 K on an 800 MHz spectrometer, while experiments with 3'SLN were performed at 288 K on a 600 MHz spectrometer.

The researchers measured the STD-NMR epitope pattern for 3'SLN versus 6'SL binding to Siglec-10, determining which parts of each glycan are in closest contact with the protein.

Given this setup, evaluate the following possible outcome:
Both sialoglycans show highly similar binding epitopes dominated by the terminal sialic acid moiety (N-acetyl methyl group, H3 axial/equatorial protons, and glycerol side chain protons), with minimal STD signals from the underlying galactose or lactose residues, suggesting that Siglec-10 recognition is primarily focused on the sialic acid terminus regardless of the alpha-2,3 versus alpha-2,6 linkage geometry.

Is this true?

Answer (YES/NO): NO